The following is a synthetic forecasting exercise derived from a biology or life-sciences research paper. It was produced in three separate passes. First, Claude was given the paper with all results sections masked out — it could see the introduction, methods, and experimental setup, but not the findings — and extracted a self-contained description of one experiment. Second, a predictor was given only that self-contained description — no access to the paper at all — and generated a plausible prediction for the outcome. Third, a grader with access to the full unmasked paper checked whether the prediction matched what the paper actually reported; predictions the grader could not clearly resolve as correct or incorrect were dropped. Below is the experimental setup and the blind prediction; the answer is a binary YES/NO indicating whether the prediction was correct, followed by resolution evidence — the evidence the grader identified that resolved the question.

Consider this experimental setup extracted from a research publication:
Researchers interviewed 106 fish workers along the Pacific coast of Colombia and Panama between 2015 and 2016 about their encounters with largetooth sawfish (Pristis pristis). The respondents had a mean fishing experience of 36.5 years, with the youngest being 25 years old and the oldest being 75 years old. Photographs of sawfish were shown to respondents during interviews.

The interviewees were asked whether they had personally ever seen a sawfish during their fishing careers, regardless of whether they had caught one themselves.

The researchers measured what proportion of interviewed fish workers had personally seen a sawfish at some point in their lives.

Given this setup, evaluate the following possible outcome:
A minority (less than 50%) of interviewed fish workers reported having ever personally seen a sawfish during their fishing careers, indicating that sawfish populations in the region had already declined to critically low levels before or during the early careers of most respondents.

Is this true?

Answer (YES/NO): NO